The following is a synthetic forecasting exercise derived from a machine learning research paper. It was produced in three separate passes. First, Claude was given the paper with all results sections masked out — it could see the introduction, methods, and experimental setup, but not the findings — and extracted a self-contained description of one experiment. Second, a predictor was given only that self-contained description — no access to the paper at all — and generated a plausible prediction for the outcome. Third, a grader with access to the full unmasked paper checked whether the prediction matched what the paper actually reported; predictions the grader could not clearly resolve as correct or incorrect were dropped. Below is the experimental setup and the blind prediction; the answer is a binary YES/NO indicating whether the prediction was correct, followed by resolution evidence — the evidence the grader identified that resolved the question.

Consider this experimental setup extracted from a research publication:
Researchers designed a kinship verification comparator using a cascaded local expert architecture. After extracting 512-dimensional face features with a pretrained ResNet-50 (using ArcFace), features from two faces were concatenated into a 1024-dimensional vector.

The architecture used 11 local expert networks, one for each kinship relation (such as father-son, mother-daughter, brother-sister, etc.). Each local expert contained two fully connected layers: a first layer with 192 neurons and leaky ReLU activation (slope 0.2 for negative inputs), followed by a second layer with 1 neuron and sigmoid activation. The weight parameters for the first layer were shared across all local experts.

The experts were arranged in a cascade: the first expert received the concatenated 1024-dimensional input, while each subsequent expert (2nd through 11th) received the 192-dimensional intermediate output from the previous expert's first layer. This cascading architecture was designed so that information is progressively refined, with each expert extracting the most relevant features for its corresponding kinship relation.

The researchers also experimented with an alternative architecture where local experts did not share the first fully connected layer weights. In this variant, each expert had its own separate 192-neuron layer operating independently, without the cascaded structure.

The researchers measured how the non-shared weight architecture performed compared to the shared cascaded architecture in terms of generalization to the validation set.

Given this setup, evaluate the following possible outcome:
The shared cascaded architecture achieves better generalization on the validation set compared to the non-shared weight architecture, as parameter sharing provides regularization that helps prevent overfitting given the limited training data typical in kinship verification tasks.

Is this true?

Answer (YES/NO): YES